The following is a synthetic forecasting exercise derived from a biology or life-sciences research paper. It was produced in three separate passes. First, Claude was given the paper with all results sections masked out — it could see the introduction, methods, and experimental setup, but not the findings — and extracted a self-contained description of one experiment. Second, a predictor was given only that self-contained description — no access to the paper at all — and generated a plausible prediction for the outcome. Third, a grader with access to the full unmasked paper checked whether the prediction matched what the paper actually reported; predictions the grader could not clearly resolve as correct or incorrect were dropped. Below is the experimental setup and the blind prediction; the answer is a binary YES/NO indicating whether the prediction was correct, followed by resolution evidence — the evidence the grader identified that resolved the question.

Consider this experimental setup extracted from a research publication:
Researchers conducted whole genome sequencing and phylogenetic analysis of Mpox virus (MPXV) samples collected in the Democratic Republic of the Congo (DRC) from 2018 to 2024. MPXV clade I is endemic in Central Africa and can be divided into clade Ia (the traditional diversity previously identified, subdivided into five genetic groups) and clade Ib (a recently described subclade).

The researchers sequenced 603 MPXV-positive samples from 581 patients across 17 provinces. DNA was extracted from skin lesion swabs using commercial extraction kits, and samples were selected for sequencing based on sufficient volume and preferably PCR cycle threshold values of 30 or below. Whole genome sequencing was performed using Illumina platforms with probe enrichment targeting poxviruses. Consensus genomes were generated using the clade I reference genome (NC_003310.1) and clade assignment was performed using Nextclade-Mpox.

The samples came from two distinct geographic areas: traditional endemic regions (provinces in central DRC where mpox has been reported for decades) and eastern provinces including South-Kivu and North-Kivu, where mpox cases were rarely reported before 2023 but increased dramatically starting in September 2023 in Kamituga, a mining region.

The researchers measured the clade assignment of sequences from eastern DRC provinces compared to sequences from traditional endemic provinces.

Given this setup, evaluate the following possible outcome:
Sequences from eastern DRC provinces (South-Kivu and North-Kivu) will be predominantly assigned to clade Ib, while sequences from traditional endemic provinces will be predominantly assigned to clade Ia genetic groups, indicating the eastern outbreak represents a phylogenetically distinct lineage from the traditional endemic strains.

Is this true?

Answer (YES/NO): YES